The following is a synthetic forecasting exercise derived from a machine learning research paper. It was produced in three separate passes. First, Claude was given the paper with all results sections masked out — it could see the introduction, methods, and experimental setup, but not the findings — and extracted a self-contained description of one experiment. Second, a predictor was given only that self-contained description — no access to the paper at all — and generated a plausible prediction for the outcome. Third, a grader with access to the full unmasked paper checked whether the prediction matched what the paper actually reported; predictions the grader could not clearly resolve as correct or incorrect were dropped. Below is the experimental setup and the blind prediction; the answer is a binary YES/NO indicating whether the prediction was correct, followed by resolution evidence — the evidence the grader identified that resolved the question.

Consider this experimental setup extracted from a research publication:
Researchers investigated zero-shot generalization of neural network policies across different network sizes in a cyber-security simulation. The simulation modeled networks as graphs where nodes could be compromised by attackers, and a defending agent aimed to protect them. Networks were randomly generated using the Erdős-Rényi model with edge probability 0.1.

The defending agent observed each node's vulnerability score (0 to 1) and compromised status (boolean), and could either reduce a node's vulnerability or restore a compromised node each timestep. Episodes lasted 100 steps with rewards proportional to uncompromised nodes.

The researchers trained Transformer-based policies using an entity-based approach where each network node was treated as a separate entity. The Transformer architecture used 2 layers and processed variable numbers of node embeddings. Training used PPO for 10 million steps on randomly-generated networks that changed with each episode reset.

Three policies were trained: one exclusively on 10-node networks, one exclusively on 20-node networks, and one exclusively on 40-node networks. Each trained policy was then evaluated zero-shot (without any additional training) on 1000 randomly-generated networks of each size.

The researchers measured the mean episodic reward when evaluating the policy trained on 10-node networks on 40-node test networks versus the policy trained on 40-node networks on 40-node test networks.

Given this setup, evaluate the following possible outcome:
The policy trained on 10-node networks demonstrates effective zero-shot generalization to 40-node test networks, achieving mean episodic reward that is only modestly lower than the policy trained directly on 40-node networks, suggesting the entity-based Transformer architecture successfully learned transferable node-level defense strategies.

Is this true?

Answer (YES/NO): NO